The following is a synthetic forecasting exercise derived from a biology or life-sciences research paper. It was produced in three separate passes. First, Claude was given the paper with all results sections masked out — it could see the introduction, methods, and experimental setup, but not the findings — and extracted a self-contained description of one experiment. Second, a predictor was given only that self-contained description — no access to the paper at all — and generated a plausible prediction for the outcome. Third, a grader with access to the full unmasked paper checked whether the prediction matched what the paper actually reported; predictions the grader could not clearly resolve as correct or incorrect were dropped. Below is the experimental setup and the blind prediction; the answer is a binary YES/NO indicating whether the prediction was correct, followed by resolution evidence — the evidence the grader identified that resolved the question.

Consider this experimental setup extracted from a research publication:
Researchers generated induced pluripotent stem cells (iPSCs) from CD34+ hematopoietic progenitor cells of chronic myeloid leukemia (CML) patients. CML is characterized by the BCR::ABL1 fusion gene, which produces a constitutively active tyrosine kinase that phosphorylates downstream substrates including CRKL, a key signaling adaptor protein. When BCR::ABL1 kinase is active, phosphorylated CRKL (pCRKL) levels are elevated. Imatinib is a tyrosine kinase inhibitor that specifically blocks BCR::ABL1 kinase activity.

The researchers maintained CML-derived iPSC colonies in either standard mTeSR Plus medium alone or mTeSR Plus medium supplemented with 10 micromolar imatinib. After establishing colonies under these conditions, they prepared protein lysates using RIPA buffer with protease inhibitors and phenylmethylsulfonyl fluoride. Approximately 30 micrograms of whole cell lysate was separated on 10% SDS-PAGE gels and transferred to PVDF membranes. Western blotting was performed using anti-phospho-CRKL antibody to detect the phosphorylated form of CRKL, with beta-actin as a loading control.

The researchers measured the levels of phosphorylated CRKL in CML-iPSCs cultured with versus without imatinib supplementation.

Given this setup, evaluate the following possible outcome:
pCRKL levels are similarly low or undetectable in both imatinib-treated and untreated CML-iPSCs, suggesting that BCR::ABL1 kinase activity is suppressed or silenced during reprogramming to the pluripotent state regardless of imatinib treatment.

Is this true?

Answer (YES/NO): NO